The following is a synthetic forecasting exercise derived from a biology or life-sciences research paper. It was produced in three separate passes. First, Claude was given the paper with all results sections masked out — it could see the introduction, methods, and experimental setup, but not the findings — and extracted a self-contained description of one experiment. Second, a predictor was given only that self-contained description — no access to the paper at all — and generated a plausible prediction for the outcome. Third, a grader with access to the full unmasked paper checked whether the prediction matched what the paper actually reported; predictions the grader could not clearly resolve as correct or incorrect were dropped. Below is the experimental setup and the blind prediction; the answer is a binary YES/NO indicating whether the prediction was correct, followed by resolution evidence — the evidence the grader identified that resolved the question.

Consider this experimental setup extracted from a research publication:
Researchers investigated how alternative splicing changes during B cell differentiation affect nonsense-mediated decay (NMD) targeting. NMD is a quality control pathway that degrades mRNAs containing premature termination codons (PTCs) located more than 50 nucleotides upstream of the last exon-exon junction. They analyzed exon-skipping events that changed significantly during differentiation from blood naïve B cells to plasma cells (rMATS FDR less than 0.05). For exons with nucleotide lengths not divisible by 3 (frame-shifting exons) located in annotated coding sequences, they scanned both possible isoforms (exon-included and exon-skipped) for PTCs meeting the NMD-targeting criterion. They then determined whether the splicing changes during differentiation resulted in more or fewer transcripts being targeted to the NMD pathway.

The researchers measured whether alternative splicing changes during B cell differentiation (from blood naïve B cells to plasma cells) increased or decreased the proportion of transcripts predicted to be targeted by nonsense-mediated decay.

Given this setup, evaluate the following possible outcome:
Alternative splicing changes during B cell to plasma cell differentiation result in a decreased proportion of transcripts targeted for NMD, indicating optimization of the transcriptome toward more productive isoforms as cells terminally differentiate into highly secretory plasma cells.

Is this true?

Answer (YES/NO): YES